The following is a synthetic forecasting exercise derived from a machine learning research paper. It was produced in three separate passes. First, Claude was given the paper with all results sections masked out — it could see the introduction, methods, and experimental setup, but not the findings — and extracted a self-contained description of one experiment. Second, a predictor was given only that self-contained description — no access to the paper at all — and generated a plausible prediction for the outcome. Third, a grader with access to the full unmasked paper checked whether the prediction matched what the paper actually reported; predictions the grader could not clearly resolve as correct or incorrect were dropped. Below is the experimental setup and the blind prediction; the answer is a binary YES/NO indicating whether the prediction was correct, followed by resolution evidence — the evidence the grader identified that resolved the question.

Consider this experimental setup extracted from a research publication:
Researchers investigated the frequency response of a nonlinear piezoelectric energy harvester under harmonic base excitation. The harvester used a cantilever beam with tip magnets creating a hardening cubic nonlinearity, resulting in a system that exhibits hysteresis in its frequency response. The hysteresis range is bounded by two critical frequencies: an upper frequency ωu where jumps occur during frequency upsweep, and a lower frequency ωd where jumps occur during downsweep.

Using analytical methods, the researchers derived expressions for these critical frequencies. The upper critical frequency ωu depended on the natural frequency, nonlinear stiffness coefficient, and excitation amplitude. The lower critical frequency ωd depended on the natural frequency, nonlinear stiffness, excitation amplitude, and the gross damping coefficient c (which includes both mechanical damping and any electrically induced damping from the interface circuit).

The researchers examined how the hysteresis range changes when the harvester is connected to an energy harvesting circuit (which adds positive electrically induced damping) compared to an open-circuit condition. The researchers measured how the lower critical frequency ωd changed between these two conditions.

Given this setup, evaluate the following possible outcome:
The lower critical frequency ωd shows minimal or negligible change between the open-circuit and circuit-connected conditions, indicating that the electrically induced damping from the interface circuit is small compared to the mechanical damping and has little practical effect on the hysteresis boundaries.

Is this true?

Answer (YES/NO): NO